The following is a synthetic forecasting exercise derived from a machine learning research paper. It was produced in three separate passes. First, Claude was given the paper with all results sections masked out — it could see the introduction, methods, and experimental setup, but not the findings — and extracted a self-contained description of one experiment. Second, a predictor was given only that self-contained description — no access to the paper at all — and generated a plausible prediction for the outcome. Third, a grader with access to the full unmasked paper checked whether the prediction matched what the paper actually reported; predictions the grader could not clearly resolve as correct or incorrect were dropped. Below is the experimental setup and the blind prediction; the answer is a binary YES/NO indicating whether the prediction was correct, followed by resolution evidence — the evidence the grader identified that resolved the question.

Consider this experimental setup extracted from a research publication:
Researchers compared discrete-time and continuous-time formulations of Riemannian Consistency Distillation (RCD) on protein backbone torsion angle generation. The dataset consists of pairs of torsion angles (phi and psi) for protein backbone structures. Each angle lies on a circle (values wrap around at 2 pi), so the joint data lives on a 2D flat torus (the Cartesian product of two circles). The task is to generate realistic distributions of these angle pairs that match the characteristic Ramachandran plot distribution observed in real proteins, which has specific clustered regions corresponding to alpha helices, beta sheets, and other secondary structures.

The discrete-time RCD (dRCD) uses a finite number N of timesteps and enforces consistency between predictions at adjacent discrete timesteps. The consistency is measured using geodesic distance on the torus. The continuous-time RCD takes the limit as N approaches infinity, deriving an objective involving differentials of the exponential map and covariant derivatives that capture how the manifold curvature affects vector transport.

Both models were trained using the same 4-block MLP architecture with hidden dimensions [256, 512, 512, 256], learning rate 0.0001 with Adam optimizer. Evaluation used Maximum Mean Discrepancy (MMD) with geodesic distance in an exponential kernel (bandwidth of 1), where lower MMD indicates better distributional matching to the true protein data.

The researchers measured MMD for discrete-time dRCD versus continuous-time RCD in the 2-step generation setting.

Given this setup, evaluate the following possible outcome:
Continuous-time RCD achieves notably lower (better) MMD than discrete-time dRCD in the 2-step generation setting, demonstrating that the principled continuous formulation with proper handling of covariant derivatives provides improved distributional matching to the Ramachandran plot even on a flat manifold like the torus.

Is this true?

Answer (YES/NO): NO